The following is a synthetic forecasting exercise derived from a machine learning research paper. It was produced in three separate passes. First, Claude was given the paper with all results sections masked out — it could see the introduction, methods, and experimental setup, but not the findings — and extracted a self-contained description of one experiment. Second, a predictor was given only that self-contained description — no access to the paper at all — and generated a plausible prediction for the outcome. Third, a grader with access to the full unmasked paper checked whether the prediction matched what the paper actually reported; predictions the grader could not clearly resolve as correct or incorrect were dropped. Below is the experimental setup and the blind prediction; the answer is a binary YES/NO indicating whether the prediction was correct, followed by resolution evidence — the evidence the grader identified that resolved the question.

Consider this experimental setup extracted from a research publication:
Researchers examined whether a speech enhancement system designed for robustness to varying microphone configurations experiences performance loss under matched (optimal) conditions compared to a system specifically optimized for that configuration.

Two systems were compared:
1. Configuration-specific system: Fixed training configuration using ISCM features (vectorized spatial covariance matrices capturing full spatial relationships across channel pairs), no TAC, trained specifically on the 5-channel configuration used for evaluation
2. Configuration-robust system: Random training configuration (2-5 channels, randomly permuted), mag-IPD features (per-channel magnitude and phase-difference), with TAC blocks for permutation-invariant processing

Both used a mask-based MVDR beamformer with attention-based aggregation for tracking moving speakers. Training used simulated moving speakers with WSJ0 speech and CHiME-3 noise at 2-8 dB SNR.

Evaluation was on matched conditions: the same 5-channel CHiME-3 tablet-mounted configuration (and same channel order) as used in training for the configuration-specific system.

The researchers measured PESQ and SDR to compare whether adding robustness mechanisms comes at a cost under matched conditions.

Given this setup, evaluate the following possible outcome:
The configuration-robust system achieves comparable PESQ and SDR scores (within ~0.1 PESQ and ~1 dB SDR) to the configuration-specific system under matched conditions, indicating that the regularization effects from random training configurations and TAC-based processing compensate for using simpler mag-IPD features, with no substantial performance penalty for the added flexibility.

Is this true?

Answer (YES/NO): YES